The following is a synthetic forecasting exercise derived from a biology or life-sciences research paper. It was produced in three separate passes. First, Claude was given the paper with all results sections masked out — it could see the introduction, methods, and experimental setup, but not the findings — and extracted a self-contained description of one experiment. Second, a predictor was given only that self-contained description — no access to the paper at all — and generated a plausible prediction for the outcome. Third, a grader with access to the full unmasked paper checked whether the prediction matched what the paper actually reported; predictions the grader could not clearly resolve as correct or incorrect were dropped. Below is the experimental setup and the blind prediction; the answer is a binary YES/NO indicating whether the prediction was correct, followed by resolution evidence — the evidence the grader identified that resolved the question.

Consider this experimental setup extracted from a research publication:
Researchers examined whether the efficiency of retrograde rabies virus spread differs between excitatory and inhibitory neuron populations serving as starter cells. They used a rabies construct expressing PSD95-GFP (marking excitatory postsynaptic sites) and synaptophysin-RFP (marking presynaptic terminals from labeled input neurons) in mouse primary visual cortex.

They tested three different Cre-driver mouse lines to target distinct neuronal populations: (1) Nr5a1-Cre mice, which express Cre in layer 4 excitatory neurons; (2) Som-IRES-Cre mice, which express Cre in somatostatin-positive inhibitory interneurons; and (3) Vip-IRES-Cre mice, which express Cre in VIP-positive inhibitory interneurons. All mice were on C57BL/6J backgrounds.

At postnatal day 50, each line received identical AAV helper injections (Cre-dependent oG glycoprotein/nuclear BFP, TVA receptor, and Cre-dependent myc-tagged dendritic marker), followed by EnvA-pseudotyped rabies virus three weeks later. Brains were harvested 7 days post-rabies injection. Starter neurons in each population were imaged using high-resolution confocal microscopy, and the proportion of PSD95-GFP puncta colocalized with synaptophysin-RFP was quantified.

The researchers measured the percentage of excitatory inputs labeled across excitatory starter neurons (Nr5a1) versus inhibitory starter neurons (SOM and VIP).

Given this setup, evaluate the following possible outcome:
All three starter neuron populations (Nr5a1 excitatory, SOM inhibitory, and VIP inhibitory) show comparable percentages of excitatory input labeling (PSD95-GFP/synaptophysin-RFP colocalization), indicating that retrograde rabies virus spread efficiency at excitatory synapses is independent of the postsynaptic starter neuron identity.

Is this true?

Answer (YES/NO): YES